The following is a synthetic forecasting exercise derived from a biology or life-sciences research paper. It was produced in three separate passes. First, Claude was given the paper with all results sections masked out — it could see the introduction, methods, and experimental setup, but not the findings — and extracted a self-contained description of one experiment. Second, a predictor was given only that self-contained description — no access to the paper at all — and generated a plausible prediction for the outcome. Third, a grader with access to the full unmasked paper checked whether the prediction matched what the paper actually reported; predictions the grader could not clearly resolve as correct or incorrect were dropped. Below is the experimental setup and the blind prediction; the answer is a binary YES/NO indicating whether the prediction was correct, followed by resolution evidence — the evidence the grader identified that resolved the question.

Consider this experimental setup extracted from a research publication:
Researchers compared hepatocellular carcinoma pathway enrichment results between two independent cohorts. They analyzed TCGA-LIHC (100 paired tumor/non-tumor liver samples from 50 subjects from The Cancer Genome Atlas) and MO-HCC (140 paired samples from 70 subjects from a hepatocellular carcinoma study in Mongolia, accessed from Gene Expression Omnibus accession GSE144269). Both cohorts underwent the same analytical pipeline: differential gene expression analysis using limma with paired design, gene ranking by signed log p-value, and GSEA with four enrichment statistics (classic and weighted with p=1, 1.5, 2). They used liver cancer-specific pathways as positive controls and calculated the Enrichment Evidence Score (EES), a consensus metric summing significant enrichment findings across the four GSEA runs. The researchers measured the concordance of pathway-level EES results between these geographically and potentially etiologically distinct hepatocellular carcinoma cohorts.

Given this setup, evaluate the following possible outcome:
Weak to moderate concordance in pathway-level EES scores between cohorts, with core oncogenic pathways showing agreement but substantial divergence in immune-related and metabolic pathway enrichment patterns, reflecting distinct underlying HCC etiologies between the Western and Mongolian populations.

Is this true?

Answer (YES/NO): NO